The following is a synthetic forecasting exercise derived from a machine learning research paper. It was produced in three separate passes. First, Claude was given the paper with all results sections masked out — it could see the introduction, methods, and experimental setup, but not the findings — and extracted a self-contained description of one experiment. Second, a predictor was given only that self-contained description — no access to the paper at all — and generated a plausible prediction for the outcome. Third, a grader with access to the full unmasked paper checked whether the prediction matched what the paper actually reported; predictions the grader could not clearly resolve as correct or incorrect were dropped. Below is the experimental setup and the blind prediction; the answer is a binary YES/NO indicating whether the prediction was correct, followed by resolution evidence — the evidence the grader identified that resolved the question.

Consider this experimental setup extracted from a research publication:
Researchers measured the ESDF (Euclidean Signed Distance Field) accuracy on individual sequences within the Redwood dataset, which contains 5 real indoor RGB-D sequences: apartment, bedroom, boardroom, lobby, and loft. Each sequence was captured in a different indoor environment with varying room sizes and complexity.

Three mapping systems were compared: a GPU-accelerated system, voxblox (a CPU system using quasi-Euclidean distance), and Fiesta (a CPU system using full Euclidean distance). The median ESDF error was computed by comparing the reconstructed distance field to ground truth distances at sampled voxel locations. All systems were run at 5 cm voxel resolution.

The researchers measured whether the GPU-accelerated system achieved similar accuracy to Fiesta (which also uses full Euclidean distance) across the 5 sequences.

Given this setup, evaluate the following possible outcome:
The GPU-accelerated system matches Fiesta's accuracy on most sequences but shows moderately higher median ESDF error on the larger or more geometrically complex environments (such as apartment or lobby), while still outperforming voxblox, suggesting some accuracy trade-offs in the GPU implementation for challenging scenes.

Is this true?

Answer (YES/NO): NO